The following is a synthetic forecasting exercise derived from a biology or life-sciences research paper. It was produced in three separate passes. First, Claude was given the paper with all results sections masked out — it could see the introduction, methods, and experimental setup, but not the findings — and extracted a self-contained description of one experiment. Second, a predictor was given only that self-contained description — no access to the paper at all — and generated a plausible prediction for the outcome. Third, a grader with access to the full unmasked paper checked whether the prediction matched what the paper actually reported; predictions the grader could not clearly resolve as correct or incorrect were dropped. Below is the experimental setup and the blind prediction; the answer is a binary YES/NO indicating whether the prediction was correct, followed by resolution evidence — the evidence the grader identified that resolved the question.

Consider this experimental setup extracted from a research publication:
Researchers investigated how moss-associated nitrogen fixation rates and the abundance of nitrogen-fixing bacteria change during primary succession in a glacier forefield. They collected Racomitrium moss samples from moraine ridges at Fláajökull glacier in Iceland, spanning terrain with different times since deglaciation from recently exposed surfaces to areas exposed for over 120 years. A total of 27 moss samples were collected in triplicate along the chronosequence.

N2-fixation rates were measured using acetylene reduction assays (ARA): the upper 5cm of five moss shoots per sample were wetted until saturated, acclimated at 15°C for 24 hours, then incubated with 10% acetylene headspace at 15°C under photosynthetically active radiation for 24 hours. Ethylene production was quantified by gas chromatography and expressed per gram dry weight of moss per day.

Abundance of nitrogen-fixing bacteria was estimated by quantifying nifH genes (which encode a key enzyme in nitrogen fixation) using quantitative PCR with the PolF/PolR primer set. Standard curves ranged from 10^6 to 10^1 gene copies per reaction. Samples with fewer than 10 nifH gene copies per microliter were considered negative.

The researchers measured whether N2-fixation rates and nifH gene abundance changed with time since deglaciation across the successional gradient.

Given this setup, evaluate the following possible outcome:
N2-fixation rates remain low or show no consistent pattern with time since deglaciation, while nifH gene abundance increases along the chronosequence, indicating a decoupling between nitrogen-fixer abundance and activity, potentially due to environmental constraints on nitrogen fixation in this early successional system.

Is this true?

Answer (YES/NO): NO